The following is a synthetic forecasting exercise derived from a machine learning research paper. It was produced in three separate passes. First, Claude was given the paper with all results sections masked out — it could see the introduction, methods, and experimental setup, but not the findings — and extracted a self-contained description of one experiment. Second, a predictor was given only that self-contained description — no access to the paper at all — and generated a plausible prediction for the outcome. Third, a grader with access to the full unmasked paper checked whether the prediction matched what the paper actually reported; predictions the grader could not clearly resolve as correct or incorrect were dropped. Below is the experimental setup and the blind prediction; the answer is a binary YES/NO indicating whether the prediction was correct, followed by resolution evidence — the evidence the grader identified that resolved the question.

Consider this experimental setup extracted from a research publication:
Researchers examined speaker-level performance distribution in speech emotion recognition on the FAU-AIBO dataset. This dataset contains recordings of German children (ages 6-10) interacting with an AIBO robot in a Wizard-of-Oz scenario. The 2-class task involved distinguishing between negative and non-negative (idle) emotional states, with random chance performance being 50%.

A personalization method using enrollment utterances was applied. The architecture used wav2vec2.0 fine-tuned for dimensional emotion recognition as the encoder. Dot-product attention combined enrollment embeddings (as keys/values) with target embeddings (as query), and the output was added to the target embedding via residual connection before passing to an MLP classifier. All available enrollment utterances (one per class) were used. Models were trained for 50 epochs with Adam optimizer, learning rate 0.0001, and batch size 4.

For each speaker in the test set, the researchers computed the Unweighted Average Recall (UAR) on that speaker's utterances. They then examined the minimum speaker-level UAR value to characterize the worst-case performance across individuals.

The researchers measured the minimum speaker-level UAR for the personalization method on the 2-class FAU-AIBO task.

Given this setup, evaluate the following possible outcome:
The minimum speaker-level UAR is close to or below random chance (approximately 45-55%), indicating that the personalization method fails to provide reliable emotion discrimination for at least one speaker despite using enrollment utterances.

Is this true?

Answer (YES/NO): YES